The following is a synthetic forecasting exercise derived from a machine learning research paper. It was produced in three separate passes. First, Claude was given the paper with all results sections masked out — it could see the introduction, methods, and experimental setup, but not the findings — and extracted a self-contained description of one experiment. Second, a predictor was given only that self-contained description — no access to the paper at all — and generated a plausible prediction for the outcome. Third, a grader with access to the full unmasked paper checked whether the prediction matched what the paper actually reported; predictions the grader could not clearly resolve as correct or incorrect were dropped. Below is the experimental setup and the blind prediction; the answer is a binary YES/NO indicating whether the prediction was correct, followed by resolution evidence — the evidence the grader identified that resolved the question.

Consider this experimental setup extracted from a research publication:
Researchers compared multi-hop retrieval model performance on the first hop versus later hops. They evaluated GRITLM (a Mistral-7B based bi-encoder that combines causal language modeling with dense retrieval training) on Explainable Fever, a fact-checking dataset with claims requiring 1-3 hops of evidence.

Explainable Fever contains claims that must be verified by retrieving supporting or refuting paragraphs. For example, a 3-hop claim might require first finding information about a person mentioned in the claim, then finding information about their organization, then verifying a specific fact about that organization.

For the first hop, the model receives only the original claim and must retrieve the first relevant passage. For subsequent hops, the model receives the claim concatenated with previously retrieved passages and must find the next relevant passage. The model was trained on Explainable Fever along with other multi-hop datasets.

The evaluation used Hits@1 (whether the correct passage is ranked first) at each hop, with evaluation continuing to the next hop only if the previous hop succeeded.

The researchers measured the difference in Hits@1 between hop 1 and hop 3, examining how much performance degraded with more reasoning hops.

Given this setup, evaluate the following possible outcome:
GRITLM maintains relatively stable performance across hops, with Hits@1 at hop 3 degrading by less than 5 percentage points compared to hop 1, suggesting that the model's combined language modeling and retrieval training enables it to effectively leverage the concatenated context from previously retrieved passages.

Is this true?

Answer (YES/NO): NO